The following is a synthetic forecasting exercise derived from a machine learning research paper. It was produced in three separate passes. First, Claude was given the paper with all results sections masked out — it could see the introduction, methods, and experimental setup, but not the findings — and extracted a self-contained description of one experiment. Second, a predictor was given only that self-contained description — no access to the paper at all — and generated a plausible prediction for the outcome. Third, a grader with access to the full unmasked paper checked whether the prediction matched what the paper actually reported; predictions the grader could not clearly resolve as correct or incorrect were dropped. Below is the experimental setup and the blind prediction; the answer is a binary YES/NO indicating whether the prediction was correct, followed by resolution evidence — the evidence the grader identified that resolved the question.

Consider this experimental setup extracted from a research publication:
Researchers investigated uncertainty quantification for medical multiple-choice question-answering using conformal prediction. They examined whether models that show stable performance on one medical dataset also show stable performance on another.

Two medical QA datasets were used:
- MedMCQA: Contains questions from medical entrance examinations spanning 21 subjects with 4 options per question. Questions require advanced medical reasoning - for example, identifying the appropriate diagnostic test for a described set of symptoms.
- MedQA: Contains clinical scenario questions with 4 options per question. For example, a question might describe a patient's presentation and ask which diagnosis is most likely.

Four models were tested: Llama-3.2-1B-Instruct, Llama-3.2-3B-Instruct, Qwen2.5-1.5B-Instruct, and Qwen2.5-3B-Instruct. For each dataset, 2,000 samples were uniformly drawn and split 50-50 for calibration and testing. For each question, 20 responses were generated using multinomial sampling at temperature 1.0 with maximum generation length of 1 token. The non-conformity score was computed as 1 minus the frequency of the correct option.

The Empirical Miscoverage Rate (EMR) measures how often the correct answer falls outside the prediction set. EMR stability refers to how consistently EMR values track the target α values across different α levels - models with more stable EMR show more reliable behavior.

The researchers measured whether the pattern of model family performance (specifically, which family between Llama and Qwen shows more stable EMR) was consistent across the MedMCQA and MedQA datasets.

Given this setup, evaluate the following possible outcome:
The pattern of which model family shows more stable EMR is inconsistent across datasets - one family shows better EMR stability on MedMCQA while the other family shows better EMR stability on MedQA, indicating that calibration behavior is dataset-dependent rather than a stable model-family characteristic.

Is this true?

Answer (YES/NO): NO